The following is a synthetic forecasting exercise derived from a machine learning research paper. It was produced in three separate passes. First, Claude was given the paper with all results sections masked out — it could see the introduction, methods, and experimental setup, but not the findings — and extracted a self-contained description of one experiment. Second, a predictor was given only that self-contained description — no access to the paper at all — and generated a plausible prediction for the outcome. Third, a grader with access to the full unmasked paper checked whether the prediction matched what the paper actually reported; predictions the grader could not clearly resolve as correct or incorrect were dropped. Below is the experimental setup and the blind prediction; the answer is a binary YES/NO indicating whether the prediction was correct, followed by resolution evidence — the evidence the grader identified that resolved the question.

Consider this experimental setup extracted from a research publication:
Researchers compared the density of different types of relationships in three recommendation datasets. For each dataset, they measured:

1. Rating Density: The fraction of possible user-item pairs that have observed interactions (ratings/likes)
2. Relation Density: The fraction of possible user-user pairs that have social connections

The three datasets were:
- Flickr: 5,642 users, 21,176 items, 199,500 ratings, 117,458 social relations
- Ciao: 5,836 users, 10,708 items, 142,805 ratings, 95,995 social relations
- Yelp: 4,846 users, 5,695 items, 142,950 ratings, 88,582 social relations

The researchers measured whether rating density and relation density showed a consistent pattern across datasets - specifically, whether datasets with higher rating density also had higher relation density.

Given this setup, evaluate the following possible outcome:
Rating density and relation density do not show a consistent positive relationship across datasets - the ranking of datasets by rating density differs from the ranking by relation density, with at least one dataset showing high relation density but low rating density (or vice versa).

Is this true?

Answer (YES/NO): YES